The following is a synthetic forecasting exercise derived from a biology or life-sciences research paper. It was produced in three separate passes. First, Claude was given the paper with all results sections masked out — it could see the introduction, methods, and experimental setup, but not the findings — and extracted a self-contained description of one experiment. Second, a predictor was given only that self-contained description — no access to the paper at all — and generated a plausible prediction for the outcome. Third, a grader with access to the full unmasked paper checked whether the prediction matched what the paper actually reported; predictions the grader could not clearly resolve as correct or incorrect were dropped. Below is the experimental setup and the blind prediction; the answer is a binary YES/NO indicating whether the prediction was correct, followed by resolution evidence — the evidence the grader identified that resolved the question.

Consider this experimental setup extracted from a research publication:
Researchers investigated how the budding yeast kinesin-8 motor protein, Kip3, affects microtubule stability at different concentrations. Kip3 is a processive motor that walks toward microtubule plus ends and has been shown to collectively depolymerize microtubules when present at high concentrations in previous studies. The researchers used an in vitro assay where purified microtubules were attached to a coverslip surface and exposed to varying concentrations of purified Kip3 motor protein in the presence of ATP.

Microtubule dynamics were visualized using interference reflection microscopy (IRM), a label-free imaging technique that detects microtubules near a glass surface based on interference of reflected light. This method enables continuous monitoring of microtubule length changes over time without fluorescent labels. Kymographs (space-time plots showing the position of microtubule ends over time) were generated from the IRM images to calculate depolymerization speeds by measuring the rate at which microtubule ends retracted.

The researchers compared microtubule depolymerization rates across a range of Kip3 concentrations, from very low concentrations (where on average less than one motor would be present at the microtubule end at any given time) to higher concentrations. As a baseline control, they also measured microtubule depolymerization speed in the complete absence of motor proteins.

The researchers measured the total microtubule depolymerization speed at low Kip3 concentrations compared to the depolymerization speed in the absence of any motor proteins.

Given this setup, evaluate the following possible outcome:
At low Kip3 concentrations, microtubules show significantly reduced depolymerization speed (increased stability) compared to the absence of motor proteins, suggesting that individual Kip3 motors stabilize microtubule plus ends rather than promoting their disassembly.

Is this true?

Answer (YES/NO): YES